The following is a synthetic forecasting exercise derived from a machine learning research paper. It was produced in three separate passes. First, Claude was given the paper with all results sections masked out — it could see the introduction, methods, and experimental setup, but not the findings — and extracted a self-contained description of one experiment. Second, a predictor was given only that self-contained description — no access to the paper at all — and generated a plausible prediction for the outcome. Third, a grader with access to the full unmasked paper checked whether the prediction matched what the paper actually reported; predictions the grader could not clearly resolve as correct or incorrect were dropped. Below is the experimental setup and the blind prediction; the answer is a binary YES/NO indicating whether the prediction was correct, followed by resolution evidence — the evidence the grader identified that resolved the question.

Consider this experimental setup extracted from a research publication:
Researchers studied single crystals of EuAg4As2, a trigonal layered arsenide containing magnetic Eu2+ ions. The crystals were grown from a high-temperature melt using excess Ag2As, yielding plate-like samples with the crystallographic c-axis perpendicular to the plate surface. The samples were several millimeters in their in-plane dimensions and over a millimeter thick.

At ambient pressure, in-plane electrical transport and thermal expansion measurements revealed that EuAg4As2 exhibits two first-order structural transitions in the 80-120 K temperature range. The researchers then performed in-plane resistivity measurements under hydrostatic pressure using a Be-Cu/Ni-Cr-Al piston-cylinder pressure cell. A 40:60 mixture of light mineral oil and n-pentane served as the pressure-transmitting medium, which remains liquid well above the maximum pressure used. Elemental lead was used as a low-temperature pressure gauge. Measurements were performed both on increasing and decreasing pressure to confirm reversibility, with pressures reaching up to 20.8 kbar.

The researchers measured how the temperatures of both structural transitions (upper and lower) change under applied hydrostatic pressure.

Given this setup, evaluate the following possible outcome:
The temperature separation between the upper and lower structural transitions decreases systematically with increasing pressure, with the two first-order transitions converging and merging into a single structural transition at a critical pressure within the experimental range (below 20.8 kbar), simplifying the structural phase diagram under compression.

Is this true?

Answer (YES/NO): NO